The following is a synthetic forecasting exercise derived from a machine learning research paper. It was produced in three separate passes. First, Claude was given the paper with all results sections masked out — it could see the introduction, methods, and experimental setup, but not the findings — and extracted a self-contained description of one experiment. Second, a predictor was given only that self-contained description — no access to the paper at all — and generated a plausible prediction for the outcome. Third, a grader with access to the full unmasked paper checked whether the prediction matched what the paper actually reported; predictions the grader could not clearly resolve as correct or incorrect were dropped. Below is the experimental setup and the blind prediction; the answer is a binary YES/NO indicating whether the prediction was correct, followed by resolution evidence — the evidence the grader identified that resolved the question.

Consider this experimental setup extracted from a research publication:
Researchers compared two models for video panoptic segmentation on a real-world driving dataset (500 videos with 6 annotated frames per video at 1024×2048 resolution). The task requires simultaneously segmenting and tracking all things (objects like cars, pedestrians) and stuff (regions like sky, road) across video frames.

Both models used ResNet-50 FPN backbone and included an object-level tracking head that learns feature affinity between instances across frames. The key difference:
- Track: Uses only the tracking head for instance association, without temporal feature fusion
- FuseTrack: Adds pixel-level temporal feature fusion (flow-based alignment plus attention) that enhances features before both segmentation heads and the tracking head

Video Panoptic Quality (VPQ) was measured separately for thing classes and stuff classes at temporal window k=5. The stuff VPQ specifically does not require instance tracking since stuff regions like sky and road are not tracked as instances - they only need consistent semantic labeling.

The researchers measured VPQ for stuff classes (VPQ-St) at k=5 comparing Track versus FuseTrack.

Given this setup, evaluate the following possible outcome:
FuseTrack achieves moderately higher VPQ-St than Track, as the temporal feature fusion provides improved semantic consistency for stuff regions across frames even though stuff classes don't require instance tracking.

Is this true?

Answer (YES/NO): YES